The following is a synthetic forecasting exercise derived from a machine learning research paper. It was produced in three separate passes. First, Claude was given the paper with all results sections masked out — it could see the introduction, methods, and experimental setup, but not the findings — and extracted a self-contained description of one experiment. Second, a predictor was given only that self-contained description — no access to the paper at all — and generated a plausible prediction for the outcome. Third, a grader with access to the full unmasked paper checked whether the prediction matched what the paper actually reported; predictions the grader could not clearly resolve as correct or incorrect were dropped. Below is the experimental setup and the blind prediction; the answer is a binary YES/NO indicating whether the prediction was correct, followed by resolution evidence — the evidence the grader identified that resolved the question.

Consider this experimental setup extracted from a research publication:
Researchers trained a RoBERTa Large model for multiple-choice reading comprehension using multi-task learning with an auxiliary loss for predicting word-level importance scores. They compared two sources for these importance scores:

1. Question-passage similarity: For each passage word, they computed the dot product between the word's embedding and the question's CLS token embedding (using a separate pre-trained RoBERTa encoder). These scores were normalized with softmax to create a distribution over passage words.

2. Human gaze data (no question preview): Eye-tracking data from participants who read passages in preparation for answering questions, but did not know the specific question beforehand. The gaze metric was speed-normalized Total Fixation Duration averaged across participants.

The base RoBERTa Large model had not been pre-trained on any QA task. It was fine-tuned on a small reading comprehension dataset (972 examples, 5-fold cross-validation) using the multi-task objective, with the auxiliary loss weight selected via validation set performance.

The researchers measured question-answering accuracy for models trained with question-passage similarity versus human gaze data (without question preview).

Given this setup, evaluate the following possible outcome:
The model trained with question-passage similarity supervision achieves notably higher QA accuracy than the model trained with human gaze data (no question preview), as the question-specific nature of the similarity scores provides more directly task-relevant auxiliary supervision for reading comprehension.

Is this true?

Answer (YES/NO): NO